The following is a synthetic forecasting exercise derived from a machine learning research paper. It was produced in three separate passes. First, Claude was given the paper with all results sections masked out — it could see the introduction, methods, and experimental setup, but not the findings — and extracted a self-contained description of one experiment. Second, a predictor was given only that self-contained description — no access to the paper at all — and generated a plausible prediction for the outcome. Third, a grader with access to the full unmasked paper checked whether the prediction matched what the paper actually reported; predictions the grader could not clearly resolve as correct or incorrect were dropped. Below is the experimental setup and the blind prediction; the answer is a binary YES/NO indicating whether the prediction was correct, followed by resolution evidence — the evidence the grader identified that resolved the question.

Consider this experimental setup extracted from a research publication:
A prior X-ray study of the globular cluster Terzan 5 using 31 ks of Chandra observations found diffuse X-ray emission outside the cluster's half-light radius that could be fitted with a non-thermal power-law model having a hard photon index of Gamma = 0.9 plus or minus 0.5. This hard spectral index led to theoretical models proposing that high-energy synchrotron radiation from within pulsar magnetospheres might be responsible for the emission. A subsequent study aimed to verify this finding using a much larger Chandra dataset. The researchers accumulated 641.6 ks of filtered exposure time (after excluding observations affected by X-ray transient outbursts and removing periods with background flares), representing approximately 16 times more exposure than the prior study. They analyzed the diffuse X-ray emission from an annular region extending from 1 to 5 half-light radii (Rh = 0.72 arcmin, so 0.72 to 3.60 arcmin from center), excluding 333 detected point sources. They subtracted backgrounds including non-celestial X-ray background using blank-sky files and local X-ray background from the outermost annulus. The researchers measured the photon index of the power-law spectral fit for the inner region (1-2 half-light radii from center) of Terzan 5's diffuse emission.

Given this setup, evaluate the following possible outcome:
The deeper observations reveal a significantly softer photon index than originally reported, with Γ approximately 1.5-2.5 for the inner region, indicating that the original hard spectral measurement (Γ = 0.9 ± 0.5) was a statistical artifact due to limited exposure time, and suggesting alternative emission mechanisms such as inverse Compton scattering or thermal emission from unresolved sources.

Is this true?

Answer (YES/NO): YES